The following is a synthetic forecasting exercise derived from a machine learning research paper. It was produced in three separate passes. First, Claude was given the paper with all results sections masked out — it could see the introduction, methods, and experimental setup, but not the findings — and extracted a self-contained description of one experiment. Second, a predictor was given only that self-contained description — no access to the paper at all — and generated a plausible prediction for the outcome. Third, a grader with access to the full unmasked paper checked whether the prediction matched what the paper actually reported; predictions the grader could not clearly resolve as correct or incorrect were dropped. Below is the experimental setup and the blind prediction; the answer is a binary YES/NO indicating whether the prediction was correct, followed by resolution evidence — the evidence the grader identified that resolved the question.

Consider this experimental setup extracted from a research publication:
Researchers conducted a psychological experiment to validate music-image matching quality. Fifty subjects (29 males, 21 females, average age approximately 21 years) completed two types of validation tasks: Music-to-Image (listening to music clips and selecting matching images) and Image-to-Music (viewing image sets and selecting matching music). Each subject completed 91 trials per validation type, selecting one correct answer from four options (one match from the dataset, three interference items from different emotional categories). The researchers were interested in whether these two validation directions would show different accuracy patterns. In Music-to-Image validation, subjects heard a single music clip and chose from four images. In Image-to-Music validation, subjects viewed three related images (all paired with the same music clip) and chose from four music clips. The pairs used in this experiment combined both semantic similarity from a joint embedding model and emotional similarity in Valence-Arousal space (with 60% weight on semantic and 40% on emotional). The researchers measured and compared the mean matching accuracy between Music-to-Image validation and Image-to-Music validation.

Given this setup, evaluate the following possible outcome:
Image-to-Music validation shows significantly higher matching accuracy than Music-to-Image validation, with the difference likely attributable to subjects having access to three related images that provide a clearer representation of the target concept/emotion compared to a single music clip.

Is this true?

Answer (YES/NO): NO